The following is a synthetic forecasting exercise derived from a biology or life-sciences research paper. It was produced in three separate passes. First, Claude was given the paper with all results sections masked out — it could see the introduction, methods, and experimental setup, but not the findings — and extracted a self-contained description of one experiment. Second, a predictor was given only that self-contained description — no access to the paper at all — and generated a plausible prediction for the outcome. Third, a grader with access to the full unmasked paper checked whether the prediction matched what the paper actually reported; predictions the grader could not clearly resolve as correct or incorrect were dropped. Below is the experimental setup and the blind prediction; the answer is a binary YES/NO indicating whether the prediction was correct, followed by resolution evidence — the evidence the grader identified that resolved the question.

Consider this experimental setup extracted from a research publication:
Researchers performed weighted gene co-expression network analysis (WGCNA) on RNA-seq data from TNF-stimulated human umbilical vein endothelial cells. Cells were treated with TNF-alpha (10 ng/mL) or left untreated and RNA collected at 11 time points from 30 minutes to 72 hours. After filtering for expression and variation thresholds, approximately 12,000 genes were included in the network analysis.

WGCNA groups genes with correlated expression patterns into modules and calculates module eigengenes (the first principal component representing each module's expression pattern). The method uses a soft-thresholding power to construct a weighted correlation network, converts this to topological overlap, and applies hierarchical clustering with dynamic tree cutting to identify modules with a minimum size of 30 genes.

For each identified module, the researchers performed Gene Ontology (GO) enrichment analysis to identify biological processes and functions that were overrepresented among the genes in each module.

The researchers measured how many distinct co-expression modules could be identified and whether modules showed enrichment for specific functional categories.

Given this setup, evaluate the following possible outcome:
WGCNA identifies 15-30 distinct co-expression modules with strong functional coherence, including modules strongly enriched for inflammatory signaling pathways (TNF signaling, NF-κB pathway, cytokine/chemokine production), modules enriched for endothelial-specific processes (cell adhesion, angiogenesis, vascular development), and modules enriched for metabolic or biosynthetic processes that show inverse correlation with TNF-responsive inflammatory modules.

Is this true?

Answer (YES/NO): NO